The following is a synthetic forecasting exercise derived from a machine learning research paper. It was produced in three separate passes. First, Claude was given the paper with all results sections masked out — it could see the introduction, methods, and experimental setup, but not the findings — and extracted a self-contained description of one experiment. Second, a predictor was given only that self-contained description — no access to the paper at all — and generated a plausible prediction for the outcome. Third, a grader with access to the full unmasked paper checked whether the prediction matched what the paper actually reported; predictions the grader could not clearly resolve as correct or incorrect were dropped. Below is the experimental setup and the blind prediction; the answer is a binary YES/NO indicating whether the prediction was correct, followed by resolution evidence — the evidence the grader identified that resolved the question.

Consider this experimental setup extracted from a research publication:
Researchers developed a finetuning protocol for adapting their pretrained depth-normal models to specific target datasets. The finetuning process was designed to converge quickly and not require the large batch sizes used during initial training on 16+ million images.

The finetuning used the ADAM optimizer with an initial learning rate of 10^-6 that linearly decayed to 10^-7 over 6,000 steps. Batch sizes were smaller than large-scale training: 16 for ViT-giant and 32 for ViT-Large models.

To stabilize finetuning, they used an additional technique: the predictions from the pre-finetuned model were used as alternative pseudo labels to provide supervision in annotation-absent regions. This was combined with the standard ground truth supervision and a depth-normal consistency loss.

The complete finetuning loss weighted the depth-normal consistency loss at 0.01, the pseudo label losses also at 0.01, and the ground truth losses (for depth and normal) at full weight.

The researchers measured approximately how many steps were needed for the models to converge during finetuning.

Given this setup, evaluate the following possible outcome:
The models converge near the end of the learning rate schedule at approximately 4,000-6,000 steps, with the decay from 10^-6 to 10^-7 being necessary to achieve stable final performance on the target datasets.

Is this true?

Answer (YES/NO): NO